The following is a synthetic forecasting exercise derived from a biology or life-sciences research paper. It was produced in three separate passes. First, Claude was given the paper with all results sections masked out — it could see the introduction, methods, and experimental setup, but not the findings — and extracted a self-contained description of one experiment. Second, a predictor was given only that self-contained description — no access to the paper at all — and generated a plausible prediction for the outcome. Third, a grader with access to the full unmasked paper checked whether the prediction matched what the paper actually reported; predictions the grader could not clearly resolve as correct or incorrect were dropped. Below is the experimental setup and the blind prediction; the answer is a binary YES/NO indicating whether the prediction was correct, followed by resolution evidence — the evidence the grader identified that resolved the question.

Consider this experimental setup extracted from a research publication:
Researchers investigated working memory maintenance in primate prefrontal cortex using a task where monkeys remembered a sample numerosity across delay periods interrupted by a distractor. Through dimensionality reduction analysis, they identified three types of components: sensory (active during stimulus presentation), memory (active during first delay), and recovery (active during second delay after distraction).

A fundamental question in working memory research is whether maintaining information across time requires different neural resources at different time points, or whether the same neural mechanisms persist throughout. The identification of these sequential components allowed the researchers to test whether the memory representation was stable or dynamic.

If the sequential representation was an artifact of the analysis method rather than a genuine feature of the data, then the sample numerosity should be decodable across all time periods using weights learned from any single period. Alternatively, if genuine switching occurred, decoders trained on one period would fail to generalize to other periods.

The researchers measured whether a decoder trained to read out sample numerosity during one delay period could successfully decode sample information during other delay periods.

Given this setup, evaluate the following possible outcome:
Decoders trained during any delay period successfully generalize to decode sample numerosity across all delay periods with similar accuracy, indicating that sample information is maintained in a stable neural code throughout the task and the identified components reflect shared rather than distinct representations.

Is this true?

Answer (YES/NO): NO